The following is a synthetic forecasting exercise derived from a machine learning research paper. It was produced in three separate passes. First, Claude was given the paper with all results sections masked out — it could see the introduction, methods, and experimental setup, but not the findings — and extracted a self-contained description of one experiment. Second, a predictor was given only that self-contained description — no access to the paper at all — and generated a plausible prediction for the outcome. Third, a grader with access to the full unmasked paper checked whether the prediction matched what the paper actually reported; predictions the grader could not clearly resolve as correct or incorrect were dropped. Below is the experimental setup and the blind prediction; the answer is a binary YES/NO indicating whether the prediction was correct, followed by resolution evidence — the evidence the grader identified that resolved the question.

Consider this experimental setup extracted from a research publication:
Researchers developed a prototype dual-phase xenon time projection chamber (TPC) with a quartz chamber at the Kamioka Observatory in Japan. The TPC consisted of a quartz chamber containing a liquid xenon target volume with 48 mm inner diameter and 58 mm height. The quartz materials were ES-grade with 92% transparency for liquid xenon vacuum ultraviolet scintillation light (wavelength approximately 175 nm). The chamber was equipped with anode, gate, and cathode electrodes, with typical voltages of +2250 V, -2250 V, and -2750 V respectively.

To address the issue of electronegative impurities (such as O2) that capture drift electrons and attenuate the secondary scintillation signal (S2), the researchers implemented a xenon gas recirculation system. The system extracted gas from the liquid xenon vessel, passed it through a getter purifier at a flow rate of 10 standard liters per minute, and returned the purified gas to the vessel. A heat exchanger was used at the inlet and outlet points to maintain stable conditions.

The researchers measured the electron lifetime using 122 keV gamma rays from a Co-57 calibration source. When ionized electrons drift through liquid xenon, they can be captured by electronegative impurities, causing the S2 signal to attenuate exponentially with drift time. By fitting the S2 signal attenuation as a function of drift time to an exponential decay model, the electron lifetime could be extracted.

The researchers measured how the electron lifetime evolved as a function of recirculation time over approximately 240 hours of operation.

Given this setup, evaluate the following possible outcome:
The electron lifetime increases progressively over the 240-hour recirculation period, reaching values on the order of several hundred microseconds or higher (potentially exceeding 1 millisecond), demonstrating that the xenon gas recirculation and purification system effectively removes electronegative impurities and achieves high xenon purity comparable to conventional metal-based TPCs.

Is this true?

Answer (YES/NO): NO